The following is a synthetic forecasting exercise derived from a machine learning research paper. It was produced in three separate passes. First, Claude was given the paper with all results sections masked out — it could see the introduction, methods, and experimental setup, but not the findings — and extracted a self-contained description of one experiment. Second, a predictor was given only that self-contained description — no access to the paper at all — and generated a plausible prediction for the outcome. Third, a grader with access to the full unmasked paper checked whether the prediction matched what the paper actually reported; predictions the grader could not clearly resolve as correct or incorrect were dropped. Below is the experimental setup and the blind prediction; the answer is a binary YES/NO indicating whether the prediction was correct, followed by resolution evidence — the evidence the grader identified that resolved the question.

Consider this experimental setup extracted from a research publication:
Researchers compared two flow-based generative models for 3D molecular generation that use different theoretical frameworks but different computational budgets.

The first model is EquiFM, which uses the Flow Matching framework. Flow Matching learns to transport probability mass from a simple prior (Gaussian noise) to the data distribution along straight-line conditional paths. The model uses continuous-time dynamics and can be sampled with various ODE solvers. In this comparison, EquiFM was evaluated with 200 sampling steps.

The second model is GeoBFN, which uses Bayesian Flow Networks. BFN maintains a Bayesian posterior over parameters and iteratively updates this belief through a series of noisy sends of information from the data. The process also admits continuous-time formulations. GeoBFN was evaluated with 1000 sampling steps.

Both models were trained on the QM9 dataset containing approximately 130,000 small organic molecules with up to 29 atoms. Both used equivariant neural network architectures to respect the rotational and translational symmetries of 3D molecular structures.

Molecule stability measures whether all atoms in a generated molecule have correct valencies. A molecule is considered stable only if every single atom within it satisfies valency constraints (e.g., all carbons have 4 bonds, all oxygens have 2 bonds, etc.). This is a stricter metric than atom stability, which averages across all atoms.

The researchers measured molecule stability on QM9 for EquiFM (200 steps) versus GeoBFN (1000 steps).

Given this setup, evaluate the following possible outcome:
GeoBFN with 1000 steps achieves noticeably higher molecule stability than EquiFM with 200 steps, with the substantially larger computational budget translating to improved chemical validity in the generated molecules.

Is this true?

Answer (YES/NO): YES